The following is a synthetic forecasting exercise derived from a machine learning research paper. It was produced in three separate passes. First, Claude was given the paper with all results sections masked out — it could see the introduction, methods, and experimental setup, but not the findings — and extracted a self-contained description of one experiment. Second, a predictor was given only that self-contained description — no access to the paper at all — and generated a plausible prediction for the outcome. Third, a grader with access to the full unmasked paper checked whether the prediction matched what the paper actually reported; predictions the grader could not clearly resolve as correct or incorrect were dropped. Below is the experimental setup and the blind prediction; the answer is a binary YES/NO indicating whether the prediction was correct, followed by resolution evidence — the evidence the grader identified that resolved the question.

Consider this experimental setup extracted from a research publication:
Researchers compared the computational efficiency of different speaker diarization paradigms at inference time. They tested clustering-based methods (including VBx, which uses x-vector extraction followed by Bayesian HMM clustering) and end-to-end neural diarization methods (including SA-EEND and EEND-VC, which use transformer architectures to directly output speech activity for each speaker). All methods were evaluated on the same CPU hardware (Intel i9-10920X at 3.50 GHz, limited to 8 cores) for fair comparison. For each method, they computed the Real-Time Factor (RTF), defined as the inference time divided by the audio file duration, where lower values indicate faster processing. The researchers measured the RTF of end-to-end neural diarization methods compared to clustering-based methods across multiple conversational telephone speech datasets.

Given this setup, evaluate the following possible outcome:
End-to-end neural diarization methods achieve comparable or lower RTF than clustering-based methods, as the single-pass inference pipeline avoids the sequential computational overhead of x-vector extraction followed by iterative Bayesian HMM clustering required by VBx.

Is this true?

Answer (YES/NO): YES